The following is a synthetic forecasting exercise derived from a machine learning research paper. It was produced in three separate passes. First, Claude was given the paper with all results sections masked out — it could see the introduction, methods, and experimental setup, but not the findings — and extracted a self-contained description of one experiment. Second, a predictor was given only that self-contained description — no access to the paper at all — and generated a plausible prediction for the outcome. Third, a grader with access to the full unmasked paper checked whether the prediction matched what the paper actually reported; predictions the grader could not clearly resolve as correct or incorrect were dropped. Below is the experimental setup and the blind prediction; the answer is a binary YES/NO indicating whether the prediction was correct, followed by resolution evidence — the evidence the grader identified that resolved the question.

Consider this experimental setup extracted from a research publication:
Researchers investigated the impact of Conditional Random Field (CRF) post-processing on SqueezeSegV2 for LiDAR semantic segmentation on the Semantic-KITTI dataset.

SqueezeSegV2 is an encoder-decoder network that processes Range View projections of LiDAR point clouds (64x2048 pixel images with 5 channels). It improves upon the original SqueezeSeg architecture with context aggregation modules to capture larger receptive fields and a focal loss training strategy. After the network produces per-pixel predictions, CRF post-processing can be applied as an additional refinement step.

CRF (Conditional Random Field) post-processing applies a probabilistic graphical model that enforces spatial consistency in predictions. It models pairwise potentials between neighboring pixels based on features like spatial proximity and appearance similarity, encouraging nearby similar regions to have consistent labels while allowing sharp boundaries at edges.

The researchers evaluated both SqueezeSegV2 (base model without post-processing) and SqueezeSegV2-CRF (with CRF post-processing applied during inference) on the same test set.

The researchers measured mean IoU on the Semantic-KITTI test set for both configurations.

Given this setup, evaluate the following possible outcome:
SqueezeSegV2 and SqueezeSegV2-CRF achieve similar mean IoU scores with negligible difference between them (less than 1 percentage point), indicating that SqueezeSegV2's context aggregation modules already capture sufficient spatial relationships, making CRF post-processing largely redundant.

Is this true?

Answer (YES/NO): YES